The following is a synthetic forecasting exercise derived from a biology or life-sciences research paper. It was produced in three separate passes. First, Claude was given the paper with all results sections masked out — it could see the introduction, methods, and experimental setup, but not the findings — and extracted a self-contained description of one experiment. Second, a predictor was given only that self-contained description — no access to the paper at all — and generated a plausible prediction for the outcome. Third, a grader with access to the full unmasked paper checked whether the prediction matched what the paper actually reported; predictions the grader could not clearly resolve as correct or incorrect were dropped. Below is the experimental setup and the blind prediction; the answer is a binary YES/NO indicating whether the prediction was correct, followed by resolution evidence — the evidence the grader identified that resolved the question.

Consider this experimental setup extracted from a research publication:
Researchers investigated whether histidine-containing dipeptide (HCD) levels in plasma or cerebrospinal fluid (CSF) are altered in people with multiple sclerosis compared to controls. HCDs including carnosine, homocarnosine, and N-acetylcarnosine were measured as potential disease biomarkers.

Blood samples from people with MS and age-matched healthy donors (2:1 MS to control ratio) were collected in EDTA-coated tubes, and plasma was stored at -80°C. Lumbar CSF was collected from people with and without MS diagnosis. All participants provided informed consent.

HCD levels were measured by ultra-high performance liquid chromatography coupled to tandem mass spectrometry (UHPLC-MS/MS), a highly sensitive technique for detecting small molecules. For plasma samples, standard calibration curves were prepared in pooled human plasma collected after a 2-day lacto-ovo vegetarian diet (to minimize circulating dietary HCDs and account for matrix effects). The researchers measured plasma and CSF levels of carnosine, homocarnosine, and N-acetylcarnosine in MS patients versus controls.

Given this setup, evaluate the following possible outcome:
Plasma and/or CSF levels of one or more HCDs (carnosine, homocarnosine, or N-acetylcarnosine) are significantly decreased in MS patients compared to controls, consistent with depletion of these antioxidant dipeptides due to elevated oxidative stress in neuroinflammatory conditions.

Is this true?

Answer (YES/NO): NO